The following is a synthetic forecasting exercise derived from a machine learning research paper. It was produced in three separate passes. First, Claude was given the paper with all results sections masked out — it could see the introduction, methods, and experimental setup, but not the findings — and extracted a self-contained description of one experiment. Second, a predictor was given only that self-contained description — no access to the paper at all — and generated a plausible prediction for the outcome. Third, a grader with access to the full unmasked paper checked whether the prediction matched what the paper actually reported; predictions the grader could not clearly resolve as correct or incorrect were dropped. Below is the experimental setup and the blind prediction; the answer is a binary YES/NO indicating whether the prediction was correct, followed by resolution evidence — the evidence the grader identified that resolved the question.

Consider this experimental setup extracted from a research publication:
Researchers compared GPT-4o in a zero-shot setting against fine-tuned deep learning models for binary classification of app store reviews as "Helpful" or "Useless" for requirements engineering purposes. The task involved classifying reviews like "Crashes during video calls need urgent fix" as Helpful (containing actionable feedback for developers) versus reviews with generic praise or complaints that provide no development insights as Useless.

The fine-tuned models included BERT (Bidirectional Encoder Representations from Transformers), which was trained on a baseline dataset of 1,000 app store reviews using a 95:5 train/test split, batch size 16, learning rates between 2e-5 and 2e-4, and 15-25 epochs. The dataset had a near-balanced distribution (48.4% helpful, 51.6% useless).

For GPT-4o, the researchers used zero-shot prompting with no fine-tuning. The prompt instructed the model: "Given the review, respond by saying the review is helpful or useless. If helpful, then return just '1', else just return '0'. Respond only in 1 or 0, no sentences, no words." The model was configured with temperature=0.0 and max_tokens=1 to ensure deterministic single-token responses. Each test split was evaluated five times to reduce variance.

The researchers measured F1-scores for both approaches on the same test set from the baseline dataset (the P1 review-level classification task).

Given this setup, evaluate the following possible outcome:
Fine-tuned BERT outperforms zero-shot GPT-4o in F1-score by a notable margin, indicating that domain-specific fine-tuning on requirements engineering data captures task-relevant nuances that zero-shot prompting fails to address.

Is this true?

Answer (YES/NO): YES